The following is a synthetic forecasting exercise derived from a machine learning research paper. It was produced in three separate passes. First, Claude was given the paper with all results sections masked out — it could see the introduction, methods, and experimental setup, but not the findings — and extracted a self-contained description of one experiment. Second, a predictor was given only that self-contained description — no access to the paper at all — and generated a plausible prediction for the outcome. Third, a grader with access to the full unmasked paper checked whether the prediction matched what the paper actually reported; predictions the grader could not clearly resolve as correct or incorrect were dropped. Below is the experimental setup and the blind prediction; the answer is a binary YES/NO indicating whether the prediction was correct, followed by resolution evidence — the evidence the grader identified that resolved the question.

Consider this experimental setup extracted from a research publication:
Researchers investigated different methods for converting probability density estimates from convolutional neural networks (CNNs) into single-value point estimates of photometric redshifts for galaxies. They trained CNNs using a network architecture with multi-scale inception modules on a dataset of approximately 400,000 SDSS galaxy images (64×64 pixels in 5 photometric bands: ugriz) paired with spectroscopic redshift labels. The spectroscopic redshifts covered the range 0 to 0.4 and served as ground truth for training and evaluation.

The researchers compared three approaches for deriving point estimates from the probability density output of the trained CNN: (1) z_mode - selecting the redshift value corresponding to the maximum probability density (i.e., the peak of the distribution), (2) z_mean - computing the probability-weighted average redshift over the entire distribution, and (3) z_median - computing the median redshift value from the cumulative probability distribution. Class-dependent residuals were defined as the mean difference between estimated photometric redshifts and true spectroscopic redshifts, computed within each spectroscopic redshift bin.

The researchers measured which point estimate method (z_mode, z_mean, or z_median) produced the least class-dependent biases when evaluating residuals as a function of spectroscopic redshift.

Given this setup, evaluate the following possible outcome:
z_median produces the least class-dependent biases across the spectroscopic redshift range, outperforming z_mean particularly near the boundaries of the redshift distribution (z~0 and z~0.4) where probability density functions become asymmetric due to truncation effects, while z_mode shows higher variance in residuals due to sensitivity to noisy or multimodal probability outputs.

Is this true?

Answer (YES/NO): NO